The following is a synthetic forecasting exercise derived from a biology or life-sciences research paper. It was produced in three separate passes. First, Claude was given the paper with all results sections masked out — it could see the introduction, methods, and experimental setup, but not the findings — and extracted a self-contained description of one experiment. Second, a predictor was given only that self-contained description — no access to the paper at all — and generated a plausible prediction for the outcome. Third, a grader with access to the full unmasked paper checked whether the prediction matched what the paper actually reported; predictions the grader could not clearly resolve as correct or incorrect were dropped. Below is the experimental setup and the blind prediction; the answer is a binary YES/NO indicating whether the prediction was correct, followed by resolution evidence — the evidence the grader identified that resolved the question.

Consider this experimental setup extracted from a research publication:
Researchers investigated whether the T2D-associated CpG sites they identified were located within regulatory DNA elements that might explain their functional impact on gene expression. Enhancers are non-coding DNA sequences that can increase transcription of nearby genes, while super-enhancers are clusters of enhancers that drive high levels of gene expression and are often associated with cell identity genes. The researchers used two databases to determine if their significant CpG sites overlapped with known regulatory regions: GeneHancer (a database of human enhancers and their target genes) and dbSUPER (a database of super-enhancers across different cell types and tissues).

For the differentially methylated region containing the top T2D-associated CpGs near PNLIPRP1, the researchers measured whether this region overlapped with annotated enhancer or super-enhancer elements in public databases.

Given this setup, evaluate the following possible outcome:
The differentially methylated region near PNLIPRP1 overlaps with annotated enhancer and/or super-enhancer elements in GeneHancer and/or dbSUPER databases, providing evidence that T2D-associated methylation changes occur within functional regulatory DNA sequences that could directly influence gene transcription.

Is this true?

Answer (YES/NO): YES